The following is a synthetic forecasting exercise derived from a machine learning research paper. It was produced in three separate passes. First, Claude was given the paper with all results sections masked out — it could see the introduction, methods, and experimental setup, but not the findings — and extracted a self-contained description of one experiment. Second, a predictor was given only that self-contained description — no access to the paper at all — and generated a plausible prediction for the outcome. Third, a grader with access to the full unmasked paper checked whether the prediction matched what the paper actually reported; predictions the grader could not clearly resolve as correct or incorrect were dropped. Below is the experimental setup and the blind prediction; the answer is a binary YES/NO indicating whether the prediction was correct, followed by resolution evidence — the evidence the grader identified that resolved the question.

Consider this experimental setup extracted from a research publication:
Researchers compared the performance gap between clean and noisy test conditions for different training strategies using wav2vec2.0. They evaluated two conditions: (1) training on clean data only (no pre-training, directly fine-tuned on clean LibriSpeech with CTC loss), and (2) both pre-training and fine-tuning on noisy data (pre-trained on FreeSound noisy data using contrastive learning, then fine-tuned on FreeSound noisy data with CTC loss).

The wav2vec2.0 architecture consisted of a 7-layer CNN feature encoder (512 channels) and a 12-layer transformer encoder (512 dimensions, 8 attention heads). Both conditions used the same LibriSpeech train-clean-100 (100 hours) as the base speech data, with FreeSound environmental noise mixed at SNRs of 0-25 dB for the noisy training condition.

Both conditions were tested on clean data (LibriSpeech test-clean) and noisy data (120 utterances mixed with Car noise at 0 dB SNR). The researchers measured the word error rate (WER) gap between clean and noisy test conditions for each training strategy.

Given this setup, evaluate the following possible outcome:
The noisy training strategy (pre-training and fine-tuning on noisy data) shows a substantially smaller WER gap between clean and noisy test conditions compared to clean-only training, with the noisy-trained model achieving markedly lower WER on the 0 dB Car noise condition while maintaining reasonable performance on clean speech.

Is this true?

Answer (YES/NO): YES